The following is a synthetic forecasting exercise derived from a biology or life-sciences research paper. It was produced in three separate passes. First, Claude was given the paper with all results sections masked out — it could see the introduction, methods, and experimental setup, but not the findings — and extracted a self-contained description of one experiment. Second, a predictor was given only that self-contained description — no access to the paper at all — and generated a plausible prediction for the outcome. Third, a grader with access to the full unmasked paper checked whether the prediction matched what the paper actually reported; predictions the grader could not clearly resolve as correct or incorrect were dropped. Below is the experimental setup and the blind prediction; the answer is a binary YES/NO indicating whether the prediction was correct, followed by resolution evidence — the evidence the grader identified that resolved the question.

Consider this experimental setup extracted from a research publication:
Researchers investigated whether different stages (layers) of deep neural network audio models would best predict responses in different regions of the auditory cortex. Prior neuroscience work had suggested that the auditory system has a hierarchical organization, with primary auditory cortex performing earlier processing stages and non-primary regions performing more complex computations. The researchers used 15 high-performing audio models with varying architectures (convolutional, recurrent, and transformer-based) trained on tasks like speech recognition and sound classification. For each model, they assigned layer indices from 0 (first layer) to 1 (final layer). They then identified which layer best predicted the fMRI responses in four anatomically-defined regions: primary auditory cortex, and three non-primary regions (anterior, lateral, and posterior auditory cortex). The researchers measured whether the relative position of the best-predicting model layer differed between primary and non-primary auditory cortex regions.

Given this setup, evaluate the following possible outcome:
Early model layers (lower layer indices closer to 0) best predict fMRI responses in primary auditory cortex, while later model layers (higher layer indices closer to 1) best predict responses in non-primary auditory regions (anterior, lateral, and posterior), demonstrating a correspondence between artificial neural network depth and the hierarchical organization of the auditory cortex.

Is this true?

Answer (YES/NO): YES